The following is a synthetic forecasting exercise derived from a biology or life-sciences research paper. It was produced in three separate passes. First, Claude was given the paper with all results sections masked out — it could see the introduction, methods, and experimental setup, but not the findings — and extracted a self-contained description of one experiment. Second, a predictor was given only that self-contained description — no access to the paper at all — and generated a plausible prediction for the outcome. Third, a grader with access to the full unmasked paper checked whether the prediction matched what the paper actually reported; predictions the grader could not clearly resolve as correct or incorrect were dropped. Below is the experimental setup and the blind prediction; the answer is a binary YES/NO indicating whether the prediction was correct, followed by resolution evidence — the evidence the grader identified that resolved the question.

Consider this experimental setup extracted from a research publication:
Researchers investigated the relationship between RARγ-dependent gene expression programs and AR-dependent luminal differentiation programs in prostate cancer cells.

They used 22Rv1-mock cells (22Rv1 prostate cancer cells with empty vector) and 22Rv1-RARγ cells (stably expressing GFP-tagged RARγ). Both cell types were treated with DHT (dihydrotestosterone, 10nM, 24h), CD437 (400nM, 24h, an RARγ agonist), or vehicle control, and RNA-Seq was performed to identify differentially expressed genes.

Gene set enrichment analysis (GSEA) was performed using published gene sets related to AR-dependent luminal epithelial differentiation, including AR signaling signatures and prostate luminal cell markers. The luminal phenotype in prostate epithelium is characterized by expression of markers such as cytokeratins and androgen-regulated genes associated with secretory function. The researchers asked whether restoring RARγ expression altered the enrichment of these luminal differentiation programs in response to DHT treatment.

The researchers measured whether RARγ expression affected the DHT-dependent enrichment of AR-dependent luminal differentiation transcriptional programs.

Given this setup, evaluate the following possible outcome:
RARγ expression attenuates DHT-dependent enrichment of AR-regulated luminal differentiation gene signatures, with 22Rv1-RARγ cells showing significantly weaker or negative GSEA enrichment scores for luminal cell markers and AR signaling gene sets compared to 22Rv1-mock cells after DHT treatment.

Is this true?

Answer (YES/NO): NO